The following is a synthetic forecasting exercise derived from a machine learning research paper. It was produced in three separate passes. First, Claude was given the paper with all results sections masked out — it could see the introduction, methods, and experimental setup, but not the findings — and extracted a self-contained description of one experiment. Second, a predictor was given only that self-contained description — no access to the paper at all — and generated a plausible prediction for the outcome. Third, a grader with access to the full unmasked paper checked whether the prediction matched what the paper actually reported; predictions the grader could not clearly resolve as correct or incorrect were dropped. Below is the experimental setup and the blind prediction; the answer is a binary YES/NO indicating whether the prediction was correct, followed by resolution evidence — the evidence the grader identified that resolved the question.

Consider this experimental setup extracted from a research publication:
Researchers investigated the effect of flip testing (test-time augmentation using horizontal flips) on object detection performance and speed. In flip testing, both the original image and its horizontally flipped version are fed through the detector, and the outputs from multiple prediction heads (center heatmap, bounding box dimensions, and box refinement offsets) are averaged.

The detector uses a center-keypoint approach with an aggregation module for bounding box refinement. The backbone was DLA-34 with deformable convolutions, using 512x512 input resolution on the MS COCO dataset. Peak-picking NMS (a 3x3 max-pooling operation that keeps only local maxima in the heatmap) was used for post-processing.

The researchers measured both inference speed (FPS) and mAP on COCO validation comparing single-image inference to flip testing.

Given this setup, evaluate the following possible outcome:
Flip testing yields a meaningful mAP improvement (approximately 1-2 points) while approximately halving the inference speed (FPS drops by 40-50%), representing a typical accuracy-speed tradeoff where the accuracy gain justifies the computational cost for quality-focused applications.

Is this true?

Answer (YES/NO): YES